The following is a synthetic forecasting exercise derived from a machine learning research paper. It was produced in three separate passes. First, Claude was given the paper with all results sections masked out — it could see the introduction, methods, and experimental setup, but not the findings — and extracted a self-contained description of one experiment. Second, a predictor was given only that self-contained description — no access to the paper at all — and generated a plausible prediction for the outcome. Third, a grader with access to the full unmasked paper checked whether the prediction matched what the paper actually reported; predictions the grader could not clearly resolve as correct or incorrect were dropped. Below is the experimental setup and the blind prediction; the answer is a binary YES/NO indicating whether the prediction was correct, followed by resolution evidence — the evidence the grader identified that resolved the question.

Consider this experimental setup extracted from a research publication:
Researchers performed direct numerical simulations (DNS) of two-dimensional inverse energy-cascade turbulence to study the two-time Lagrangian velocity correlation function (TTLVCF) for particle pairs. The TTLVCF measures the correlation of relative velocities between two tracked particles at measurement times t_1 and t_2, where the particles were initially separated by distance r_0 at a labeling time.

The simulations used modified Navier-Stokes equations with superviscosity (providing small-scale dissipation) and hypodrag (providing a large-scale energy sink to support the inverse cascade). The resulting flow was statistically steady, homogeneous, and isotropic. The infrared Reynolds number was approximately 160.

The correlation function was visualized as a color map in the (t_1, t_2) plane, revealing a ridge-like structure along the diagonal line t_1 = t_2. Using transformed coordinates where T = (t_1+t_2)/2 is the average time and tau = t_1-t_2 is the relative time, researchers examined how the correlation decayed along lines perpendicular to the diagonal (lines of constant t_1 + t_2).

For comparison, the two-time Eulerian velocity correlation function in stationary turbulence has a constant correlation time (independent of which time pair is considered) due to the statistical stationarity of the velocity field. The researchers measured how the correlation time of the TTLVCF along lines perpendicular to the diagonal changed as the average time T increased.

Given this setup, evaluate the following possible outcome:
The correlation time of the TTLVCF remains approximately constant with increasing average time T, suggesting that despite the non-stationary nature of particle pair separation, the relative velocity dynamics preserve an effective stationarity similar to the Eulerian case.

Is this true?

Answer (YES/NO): NO